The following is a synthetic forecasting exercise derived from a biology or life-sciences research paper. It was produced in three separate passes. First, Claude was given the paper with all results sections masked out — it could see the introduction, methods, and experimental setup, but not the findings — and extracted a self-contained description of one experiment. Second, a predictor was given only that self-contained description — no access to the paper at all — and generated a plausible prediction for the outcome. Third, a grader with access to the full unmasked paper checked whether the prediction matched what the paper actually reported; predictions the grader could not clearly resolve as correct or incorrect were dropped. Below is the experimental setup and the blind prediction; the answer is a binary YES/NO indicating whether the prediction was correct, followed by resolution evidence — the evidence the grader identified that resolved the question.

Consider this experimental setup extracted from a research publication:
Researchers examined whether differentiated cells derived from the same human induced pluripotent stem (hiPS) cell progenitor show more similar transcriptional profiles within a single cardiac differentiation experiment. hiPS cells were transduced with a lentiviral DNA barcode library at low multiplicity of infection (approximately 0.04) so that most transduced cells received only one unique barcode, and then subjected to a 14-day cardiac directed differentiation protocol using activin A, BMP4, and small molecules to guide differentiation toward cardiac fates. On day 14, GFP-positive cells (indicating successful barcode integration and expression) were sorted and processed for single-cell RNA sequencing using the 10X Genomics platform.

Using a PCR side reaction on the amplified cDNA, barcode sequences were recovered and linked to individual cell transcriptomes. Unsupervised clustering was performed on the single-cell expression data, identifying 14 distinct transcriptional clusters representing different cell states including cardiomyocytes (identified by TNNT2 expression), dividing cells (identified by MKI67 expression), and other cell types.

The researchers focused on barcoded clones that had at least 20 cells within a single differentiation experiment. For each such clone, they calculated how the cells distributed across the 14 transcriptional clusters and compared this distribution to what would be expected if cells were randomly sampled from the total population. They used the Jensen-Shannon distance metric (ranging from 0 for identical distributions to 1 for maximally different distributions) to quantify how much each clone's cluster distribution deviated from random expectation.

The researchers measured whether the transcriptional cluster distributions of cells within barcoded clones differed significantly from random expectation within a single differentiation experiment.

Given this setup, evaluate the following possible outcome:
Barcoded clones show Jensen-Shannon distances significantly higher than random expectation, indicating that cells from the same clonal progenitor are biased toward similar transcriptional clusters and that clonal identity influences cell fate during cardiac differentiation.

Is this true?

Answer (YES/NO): YES